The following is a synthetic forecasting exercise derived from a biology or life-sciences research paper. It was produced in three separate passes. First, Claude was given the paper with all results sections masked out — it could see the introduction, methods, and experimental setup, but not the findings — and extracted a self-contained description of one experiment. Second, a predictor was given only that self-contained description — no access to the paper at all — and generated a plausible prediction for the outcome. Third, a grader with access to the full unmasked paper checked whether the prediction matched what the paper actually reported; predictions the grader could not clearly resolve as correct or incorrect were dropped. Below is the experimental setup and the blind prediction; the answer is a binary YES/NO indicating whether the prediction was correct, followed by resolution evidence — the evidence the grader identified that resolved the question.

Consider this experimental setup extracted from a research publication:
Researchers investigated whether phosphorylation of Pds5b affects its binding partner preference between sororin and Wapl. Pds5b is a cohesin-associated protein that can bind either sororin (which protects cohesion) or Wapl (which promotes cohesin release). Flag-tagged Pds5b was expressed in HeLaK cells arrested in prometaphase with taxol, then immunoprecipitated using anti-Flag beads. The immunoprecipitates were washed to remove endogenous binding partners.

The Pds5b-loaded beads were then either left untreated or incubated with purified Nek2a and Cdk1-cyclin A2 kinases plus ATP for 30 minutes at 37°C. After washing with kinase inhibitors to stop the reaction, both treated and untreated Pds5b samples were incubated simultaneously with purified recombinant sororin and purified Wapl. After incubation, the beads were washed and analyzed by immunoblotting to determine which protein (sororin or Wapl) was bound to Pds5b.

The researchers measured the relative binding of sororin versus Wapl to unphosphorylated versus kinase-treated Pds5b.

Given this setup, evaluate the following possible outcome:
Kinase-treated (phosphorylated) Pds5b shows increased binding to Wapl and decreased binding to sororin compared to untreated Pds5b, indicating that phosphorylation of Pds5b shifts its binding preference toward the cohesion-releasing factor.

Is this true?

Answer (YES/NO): YES